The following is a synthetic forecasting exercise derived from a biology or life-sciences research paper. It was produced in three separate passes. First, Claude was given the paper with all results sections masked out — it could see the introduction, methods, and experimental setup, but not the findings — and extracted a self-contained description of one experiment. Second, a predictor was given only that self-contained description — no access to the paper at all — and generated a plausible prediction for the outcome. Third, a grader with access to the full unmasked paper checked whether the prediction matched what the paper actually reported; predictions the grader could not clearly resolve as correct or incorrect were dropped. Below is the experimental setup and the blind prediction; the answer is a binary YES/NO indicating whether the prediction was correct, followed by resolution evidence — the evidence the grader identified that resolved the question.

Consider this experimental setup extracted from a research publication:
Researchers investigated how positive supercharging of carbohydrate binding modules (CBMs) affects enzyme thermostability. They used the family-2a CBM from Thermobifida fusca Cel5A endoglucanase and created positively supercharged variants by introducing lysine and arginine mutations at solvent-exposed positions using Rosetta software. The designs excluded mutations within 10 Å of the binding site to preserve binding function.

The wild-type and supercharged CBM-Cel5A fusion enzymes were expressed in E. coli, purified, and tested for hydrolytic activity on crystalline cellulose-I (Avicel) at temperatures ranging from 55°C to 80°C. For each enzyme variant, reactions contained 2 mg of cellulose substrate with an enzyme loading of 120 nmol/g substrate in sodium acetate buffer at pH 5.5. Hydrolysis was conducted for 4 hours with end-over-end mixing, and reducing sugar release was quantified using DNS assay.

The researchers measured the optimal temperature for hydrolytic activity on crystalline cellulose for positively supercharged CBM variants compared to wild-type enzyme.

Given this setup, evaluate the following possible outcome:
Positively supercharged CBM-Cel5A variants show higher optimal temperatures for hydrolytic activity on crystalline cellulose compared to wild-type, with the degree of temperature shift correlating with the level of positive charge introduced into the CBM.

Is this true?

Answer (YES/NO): NO